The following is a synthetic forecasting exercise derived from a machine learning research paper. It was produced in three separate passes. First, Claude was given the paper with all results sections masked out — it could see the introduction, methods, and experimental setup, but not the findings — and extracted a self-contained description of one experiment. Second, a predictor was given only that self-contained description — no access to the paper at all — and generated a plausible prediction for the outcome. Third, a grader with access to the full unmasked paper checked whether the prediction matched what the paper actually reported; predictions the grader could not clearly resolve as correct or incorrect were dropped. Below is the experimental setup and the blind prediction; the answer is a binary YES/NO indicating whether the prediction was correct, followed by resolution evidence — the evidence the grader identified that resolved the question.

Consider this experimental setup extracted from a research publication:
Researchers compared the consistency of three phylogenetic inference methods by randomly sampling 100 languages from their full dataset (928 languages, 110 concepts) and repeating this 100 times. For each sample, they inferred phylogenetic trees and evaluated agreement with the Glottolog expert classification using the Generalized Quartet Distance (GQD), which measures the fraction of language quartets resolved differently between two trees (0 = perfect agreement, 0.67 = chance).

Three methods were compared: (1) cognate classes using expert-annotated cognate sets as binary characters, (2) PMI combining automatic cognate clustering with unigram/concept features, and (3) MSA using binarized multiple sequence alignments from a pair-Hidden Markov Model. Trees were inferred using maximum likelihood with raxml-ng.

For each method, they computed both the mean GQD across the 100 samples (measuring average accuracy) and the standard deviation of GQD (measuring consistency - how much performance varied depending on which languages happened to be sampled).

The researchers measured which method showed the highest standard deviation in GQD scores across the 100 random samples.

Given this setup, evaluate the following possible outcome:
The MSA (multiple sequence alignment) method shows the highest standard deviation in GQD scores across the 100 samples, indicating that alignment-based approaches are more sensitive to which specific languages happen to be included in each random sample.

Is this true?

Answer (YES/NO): NO